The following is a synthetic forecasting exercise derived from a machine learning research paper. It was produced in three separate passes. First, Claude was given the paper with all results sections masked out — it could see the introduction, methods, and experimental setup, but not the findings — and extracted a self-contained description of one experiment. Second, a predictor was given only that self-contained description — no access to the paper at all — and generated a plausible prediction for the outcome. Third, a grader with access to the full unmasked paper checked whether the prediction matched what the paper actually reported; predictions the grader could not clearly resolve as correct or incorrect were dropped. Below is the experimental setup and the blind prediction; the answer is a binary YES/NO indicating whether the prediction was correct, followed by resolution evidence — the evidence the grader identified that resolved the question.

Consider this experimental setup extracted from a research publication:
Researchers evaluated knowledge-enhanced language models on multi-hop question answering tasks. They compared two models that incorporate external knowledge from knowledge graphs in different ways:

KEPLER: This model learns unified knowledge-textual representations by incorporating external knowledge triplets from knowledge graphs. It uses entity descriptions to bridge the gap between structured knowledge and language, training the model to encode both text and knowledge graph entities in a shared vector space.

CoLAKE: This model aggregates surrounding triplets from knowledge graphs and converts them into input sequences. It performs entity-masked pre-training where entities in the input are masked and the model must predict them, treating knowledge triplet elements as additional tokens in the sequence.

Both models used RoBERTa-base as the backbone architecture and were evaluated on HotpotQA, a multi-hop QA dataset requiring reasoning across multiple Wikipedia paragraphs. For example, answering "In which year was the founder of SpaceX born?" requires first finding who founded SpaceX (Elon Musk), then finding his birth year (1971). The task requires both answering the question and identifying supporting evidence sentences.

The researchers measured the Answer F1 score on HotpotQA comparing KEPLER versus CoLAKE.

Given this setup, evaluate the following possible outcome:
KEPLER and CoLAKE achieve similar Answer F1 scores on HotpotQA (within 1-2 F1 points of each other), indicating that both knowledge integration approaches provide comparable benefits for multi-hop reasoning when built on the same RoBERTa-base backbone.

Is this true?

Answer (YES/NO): YES